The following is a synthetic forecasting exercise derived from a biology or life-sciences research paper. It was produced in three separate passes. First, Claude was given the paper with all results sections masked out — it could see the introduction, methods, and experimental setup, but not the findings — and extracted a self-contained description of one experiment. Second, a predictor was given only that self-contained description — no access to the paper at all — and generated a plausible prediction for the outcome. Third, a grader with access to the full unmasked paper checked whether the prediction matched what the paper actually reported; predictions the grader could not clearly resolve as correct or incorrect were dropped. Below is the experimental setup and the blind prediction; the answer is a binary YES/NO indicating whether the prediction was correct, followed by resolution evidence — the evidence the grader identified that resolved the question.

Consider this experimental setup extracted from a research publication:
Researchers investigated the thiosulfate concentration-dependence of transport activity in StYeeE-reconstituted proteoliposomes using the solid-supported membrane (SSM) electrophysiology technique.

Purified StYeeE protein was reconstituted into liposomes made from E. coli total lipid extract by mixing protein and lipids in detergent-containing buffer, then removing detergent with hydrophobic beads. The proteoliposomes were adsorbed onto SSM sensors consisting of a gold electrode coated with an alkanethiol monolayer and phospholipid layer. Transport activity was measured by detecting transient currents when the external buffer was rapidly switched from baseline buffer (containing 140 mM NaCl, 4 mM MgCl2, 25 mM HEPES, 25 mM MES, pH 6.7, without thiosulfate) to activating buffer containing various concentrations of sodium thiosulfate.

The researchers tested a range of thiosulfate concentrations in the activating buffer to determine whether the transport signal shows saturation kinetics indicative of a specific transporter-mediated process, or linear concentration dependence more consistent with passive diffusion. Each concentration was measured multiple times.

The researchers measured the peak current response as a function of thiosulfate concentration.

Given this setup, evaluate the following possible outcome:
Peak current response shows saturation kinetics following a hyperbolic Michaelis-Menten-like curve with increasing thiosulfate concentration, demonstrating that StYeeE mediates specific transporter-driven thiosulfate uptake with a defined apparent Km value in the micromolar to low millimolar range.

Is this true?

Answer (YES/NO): YES